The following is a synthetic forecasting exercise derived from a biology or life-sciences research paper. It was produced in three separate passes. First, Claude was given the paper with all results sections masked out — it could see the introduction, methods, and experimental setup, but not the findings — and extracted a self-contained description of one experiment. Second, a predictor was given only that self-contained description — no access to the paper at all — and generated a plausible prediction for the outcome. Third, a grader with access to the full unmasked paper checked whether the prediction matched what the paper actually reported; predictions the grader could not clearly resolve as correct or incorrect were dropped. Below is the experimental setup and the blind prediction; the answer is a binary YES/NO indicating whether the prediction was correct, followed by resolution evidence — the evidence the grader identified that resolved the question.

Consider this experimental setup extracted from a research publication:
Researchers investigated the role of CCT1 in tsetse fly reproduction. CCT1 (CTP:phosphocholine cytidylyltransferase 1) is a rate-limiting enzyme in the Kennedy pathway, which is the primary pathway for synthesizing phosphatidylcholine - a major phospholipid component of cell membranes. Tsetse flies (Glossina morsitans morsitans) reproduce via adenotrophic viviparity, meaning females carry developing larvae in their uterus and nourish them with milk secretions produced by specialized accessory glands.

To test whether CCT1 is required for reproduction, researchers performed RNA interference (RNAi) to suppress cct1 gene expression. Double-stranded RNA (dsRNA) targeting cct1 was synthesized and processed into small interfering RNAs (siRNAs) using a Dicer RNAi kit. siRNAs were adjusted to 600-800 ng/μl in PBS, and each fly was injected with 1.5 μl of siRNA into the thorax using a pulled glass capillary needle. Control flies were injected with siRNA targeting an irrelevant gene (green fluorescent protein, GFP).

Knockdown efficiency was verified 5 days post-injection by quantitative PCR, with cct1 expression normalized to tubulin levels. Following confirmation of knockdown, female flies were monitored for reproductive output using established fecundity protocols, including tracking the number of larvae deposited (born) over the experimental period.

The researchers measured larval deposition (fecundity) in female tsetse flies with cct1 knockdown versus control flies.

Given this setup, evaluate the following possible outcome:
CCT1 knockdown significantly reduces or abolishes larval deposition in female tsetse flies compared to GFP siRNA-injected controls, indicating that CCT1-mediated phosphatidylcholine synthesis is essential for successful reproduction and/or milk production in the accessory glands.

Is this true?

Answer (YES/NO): YES